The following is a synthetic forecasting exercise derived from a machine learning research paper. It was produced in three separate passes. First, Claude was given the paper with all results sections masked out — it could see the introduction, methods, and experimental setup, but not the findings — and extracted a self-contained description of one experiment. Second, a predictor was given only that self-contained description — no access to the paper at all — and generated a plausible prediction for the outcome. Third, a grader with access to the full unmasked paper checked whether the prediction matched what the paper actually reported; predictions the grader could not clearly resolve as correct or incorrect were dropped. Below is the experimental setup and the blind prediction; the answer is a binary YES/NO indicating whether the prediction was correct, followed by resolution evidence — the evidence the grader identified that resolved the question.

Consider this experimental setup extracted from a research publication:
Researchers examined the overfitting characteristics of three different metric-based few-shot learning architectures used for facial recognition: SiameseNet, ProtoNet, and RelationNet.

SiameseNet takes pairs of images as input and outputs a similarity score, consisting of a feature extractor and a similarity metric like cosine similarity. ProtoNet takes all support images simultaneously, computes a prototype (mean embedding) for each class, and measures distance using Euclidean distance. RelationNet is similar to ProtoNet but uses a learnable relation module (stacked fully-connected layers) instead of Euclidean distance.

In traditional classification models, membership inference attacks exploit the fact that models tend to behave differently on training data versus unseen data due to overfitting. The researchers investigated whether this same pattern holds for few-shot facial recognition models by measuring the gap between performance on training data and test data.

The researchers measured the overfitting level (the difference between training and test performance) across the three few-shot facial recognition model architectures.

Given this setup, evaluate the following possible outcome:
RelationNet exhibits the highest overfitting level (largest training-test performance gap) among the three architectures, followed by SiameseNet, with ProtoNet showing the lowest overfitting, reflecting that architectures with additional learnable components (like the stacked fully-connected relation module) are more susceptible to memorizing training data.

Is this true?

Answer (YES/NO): NO